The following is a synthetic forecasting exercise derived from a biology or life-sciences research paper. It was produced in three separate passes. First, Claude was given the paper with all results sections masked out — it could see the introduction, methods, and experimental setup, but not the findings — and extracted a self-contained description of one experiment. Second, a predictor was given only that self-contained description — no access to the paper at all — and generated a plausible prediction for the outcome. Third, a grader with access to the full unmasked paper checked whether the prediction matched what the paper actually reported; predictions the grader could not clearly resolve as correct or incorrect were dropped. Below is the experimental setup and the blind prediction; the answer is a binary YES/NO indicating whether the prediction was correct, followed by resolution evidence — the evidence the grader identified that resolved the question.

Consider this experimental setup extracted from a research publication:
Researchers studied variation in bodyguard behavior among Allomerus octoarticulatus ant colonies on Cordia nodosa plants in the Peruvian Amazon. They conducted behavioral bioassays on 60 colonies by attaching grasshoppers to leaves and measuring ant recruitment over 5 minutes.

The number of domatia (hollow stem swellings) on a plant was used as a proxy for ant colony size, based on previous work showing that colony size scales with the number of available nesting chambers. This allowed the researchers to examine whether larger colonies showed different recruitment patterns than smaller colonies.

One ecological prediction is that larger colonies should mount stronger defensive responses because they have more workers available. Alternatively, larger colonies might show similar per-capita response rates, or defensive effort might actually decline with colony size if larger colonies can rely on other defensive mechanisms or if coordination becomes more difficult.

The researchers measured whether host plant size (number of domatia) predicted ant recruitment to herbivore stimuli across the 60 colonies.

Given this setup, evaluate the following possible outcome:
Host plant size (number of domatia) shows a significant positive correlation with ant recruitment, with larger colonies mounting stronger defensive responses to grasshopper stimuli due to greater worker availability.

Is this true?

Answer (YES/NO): NO